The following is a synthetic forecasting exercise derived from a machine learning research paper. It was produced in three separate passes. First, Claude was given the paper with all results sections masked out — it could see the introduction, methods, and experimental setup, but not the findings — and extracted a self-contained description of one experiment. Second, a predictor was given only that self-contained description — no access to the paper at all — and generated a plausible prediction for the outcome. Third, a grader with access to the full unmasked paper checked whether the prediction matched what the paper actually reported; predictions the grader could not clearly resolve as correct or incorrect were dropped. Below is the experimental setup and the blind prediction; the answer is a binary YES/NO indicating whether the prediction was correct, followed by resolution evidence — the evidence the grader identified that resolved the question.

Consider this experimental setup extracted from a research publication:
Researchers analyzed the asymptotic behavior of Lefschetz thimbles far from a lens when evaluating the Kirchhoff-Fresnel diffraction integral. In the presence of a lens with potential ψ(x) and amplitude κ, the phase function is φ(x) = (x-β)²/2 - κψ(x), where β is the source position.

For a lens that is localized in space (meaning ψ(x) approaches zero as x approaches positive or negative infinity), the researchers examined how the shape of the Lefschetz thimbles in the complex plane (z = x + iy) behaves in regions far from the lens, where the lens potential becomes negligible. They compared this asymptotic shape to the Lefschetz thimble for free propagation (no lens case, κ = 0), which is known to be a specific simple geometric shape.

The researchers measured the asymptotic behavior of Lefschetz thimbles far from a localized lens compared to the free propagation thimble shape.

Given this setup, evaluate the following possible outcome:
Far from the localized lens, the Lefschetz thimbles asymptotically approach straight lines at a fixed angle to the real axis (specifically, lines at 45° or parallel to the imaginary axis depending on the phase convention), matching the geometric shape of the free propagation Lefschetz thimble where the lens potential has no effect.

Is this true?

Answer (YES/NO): YES